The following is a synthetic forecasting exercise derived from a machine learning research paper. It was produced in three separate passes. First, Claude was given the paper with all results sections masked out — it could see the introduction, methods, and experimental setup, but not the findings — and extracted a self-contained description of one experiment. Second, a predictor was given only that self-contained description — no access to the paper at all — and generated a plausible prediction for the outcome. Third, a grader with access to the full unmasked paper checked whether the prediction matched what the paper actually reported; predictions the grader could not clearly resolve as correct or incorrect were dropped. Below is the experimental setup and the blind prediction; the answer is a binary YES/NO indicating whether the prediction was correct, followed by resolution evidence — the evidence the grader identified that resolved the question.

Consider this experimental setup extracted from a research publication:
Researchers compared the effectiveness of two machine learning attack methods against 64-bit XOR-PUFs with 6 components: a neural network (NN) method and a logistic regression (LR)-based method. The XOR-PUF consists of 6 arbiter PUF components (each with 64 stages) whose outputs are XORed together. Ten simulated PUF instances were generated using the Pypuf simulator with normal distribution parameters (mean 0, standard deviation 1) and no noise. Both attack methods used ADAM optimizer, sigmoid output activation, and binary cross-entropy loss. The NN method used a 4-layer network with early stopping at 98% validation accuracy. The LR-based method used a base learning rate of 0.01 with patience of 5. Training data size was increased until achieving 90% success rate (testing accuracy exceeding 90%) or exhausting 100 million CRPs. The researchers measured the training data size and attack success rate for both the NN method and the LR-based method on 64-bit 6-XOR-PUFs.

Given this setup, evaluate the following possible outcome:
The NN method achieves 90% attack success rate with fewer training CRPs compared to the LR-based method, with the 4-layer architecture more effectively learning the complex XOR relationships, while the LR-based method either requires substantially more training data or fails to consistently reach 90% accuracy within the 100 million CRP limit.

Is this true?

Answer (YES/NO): YES